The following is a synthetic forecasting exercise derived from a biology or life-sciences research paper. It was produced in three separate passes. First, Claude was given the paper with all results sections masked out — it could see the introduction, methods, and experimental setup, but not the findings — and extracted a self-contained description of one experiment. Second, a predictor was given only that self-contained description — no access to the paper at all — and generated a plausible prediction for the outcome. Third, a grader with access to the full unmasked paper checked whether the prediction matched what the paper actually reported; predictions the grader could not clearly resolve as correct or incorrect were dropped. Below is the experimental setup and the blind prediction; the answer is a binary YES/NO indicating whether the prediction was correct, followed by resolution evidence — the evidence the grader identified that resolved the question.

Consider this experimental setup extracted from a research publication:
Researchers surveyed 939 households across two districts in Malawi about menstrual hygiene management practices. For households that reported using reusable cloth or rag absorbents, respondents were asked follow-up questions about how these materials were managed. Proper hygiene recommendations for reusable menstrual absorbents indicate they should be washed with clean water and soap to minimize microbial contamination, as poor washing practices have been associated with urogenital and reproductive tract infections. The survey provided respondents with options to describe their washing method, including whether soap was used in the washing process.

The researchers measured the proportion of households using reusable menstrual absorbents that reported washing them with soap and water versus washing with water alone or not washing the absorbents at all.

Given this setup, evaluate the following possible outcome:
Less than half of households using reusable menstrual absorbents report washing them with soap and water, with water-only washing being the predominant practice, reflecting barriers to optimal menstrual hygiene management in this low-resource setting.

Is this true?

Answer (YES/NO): NO